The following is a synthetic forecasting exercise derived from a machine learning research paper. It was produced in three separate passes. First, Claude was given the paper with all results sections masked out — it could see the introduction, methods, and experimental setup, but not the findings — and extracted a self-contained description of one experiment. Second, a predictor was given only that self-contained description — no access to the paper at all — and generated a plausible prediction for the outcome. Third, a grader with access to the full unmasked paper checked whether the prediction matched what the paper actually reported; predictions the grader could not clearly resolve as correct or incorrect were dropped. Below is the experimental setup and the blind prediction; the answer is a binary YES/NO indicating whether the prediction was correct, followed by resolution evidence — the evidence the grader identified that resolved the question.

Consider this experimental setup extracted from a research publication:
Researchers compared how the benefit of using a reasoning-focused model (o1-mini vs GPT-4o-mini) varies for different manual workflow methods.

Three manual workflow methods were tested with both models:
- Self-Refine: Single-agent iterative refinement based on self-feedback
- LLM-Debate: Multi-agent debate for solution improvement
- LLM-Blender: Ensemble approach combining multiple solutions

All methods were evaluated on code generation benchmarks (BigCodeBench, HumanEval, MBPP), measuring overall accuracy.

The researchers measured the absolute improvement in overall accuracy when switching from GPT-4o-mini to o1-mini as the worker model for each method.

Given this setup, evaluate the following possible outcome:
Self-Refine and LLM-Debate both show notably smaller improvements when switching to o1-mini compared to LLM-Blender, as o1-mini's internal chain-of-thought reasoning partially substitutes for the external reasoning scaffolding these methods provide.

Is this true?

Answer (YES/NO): NO